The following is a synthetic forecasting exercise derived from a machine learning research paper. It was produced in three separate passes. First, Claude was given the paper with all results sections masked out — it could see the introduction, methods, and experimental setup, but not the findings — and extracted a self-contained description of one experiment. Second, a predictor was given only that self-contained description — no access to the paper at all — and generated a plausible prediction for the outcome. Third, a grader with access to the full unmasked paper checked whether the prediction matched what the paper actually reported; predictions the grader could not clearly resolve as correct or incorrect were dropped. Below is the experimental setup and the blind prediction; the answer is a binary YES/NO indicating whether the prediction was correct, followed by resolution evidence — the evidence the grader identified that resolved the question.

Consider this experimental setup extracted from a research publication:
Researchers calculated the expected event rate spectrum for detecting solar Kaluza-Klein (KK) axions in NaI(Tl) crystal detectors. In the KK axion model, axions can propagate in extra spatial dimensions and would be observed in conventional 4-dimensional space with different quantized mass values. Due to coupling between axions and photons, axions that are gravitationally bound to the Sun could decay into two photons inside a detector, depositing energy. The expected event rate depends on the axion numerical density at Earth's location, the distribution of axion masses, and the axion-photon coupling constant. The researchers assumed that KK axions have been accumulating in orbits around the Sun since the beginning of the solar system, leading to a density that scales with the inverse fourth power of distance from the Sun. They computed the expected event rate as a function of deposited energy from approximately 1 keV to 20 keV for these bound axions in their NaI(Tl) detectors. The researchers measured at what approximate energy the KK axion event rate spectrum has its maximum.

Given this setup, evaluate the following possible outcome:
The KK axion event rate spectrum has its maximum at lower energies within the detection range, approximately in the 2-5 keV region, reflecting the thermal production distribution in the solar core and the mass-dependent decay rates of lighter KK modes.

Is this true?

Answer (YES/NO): NO